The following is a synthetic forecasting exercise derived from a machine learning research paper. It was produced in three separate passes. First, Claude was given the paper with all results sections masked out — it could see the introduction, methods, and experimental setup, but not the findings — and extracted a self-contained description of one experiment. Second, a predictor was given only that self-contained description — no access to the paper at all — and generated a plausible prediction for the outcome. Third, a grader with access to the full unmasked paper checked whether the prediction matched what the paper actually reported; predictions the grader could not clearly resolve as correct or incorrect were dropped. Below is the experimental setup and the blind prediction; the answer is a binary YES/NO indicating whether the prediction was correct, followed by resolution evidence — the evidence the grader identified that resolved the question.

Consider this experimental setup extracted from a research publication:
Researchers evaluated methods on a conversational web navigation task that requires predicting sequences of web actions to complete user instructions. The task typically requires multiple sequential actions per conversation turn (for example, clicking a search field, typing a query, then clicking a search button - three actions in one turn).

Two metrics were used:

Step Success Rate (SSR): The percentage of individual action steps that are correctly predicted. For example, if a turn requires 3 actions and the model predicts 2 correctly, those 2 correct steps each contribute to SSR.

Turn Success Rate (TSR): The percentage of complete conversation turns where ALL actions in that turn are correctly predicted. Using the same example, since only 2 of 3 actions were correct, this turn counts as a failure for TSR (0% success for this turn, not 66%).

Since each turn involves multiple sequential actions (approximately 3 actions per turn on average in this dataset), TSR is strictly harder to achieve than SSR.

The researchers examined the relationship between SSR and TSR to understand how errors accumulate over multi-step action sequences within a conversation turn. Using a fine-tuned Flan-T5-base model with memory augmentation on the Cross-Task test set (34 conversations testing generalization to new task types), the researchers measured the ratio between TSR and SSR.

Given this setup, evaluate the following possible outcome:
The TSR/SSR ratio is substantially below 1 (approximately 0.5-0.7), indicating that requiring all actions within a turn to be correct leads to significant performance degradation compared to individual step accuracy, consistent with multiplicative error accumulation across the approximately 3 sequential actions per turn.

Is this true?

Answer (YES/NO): YES